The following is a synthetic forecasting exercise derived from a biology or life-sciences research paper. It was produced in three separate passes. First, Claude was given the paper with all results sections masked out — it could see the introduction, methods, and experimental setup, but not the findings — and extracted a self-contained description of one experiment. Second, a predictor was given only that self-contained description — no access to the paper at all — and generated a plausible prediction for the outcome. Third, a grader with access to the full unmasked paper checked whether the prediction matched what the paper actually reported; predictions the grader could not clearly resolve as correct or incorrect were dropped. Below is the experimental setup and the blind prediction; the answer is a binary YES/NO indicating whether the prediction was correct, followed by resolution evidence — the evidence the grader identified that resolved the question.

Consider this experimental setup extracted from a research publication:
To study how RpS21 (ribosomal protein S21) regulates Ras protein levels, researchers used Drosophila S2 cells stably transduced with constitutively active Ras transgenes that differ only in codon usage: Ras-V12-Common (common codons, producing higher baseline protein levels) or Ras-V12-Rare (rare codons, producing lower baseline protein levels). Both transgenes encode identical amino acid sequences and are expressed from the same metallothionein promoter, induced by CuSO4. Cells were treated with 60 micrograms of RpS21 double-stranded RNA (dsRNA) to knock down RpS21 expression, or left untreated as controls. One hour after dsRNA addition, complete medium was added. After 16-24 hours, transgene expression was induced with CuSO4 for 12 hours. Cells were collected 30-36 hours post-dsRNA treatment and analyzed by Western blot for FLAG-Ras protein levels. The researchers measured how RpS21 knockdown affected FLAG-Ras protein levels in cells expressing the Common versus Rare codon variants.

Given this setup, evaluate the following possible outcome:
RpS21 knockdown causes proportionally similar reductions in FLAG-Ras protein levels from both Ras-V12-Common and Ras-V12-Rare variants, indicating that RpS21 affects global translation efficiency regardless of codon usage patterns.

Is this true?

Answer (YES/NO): NO